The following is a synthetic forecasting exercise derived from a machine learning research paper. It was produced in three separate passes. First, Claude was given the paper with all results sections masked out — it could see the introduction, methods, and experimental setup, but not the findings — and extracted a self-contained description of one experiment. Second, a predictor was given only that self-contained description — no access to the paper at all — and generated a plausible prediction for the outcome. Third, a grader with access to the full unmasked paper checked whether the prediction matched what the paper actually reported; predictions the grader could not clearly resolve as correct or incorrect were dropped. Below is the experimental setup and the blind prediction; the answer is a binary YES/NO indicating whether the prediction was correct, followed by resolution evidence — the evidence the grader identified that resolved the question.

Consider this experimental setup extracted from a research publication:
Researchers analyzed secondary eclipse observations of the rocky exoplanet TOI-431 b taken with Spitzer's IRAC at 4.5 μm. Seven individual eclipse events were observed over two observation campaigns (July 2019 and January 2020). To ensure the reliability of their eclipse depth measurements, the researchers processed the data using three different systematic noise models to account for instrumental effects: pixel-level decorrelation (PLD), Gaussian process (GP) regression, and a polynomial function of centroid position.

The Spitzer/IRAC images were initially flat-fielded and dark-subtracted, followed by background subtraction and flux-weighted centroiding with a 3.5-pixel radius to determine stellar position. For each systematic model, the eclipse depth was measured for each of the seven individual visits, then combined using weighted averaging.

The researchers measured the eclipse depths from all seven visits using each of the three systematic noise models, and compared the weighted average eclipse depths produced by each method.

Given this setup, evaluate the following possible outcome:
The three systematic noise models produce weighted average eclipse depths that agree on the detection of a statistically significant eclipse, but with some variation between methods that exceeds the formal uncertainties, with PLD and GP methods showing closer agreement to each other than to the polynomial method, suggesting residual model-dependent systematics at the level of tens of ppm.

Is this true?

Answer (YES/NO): NO